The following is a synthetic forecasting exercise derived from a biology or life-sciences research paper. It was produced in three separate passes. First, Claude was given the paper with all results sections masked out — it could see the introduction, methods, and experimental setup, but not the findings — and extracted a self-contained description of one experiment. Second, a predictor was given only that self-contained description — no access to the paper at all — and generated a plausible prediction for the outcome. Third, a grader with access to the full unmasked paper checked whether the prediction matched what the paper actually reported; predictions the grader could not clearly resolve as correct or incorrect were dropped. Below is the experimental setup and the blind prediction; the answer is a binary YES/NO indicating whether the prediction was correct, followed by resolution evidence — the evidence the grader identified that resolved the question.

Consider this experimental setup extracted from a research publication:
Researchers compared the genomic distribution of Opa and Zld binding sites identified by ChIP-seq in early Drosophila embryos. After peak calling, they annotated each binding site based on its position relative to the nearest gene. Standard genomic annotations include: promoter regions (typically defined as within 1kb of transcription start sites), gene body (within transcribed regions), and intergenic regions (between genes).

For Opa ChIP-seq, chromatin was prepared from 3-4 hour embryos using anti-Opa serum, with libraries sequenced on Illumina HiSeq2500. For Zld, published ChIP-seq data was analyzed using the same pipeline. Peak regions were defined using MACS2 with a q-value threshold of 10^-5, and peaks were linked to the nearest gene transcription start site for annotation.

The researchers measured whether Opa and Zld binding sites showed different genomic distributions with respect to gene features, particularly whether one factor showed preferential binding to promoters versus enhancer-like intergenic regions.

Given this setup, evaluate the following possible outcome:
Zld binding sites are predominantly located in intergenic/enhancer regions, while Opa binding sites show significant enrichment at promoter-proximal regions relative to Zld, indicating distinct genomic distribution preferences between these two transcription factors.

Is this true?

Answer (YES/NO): YES